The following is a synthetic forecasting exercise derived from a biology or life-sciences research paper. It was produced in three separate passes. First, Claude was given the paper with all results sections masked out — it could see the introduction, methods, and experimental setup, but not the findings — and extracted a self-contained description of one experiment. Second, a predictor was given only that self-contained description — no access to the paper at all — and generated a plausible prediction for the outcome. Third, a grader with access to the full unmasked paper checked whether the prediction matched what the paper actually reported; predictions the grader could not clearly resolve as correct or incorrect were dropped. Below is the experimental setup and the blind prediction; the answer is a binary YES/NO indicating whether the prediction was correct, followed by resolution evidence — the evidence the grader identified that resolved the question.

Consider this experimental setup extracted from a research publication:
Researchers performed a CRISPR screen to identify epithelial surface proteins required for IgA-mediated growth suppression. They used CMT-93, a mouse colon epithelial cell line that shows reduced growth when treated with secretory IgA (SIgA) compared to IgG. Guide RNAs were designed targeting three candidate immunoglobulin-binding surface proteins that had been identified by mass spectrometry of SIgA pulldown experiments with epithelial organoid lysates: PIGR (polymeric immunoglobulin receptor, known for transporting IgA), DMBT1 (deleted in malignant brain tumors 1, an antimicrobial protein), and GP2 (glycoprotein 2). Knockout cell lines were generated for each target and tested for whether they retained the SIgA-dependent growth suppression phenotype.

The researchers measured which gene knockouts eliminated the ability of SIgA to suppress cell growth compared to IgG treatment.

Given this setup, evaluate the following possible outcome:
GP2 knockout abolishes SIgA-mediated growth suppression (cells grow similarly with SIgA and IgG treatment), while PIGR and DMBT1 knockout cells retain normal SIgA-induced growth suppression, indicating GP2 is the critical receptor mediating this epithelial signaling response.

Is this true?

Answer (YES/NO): NO